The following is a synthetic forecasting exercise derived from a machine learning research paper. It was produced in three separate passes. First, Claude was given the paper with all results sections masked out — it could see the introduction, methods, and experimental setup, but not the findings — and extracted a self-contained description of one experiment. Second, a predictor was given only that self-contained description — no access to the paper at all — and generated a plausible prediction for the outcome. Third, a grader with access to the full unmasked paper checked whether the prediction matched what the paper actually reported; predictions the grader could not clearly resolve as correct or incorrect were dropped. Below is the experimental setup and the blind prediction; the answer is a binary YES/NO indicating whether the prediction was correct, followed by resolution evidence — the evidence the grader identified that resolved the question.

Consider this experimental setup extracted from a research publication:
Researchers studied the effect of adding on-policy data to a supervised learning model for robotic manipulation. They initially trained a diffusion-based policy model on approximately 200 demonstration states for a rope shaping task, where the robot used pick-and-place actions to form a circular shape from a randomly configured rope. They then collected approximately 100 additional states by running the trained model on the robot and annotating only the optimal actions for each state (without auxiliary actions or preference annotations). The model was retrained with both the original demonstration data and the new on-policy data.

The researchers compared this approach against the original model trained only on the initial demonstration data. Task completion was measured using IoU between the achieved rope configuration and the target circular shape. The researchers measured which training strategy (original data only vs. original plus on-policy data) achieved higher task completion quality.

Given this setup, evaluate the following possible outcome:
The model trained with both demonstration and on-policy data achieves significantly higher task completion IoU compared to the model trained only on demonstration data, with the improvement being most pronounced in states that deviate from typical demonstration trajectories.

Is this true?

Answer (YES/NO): NO